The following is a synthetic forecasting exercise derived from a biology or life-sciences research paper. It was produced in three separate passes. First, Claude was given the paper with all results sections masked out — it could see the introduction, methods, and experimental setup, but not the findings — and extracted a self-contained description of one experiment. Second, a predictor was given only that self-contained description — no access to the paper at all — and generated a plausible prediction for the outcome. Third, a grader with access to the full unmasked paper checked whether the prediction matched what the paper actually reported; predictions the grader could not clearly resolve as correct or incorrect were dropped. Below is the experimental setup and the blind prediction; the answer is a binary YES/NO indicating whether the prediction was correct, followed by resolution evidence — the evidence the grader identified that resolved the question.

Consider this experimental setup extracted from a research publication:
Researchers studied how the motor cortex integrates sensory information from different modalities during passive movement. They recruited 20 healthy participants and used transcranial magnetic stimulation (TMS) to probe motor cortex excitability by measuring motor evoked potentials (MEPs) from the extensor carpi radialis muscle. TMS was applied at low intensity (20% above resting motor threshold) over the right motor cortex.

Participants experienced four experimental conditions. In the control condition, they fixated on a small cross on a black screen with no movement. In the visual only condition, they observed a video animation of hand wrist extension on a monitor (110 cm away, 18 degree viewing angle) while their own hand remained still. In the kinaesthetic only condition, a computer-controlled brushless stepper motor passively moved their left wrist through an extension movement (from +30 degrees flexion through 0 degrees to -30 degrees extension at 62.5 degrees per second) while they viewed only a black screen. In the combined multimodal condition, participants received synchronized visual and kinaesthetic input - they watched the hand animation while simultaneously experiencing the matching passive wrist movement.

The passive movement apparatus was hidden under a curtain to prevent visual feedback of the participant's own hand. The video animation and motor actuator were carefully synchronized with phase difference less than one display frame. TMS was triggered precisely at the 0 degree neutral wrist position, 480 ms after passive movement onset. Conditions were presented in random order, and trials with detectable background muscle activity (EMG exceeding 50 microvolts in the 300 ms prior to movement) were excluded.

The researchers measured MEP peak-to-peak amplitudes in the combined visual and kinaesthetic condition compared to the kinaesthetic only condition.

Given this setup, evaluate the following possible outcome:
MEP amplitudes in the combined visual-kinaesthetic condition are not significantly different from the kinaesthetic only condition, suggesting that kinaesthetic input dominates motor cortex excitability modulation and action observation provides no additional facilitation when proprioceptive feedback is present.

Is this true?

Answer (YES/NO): NO